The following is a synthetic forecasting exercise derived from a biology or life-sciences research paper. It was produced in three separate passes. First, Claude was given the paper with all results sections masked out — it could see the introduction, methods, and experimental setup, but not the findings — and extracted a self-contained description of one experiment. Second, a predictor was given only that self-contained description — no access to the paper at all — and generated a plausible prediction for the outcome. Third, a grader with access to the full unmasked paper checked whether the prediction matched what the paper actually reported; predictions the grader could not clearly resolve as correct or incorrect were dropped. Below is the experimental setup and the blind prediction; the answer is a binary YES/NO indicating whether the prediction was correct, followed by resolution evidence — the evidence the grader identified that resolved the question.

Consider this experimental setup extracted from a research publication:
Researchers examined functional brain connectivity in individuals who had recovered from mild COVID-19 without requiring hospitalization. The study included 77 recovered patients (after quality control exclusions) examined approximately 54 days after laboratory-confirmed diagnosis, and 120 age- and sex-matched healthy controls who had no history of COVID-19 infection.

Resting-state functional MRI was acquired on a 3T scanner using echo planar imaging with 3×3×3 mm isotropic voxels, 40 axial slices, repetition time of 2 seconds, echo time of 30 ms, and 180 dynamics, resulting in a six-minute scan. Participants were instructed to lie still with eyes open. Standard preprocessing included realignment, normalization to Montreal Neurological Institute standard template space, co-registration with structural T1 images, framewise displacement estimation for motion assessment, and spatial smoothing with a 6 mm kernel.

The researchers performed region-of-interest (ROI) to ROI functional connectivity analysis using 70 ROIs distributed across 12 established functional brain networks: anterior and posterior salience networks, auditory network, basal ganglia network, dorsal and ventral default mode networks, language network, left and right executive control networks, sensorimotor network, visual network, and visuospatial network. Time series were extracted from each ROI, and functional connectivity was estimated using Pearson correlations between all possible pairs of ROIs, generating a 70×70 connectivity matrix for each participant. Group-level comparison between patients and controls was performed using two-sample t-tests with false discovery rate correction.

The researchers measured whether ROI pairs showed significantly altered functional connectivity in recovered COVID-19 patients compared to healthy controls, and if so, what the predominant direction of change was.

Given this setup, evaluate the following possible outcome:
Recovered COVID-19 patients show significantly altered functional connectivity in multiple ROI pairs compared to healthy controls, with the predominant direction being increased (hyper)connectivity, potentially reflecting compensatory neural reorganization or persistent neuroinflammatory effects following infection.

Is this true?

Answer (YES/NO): YES